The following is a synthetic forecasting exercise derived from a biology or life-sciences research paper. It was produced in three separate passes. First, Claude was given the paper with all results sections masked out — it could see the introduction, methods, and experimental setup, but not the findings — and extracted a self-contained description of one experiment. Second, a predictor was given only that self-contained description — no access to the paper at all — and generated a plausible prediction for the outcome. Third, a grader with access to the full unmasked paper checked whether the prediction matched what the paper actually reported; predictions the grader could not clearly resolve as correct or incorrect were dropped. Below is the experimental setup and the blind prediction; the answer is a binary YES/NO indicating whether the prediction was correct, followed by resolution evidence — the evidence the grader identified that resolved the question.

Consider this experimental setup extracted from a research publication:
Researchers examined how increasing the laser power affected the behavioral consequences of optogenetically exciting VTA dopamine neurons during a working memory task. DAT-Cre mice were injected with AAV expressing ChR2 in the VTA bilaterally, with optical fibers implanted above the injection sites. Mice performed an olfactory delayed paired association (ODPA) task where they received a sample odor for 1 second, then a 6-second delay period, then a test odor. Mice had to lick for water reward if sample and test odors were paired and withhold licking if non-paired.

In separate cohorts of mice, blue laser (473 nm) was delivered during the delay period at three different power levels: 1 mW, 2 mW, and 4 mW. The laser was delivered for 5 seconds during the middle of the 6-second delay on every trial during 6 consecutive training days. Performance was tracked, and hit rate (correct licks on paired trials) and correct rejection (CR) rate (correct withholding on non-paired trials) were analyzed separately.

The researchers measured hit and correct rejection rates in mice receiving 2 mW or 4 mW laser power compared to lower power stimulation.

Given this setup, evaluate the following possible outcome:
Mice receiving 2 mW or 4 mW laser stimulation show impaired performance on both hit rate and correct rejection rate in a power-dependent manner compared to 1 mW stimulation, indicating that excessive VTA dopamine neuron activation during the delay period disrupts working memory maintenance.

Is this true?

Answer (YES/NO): NO